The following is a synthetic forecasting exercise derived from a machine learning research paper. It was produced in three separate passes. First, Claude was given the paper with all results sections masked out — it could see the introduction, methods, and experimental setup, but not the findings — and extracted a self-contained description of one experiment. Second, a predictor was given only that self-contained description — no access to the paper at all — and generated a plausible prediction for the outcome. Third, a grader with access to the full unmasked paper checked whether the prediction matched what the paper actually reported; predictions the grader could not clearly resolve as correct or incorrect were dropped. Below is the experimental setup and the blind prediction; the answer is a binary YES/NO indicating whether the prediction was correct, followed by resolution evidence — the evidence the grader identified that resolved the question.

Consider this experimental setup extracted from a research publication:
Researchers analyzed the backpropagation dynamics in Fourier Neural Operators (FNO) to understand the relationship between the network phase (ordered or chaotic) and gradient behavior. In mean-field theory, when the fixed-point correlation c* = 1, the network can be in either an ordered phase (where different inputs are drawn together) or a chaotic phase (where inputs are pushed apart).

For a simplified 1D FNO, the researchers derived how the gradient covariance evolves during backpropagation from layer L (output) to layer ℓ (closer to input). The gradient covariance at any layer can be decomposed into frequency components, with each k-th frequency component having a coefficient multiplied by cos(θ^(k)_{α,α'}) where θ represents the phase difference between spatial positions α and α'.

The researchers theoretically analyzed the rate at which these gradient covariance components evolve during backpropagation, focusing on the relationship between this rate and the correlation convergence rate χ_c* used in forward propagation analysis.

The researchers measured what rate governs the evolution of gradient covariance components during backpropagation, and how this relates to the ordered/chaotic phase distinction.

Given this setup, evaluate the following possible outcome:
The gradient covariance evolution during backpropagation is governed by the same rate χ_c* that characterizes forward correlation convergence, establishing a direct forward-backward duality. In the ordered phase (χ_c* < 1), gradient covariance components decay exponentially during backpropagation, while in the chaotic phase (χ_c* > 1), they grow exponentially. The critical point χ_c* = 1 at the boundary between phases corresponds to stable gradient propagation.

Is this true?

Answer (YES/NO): YES